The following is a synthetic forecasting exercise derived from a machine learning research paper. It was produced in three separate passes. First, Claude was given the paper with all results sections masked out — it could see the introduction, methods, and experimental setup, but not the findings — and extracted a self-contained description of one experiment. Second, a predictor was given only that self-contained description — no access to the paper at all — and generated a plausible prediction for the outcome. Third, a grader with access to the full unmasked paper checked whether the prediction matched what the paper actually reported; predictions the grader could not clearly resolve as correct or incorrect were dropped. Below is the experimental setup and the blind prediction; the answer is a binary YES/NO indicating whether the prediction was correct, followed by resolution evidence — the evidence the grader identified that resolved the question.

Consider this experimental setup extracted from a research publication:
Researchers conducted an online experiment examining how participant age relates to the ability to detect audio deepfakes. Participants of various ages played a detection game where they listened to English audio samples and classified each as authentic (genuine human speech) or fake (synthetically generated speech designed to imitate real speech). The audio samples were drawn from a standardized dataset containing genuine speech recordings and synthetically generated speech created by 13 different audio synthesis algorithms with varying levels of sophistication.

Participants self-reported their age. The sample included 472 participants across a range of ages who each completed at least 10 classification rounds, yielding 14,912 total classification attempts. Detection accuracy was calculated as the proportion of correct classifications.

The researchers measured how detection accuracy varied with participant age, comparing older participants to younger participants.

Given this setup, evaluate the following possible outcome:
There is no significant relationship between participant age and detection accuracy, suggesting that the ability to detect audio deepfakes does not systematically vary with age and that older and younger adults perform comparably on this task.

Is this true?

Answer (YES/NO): NO